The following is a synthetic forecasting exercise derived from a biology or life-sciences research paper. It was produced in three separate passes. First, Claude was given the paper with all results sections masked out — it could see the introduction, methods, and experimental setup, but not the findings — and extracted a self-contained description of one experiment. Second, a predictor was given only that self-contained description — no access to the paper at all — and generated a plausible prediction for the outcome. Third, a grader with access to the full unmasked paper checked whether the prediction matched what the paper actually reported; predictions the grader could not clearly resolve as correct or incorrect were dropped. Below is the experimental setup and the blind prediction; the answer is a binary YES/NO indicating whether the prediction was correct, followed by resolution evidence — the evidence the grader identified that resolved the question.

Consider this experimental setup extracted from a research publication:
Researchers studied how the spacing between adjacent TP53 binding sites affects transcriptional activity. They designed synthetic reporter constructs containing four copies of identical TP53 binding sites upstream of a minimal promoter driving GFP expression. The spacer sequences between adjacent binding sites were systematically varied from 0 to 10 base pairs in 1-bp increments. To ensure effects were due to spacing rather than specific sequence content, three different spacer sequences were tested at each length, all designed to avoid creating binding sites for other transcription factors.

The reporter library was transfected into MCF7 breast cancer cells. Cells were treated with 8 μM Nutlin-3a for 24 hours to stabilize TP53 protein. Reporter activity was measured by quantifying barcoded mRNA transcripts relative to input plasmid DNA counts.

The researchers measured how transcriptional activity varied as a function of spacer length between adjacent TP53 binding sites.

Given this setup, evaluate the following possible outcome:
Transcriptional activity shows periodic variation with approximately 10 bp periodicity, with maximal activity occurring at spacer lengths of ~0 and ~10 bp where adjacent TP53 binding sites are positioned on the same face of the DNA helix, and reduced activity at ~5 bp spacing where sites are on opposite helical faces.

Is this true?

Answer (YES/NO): NO